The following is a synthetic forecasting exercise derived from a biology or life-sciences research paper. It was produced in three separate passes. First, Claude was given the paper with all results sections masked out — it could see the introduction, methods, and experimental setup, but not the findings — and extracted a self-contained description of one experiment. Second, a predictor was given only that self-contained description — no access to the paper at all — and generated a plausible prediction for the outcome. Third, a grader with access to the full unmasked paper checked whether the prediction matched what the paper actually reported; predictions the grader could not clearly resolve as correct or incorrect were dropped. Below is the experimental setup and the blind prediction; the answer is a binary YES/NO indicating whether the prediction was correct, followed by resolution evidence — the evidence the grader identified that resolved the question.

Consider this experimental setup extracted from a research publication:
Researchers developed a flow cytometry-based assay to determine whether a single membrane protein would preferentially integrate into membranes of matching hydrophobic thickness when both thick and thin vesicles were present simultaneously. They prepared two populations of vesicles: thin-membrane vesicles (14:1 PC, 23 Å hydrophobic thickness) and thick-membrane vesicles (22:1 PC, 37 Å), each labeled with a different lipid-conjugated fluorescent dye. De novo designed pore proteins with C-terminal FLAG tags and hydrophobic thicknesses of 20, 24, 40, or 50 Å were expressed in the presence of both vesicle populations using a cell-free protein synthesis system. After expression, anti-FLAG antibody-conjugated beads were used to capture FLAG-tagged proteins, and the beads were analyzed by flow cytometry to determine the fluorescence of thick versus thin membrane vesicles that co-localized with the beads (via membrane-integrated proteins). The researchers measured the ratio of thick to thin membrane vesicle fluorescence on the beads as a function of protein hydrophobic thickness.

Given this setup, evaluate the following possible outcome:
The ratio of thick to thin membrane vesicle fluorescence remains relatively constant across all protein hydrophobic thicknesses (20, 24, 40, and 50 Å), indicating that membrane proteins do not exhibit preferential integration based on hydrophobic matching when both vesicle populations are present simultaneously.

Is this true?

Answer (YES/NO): NO